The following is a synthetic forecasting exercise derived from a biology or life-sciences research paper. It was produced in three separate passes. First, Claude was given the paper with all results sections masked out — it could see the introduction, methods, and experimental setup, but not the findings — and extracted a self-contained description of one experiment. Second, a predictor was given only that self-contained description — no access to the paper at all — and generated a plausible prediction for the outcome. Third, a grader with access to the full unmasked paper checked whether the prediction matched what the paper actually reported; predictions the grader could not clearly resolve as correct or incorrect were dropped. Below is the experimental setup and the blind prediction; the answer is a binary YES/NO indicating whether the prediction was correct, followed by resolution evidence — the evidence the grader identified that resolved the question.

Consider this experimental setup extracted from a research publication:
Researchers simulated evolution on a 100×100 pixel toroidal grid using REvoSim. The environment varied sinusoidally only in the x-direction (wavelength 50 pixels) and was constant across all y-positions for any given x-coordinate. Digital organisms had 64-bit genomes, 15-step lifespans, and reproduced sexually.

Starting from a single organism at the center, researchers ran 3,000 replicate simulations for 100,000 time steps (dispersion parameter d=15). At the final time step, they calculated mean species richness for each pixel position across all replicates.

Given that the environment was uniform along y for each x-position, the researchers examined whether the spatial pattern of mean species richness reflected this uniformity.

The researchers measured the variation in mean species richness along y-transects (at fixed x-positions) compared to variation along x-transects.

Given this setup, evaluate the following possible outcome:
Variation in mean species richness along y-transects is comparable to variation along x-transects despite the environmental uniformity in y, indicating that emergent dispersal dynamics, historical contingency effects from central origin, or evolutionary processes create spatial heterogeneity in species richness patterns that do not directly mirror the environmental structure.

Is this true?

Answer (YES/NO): NO